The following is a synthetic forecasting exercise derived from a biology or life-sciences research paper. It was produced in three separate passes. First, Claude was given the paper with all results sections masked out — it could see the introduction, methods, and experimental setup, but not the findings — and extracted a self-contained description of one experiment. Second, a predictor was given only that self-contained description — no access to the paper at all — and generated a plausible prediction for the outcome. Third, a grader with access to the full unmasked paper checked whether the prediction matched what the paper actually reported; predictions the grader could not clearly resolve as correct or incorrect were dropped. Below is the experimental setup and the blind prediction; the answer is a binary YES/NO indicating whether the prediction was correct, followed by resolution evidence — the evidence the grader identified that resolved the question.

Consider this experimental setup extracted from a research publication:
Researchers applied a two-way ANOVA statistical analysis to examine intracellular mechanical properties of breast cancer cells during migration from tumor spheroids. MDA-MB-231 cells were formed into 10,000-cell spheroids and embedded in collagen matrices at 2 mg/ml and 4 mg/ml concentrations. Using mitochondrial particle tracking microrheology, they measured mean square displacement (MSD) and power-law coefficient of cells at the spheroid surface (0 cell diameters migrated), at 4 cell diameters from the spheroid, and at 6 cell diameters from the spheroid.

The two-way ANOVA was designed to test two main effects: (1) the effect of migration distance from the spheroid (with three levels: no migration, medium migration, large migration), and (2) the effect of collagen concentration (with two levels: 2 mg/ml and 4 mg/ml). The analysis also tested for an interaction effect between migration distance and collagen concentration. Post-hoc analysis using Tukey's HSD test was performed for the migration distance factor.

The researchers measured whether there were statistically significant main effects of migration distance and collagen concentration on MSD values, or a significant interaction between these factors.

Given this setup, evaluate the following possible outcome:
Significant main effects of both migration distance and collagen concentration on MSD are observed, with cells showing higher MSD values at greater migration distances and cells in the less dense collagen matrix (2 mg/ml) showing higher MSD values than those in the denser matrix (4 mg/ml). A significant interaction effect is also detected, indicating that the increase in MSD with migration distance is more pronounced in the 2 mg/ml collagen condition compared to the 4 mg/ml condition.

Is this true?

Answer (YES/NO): NO